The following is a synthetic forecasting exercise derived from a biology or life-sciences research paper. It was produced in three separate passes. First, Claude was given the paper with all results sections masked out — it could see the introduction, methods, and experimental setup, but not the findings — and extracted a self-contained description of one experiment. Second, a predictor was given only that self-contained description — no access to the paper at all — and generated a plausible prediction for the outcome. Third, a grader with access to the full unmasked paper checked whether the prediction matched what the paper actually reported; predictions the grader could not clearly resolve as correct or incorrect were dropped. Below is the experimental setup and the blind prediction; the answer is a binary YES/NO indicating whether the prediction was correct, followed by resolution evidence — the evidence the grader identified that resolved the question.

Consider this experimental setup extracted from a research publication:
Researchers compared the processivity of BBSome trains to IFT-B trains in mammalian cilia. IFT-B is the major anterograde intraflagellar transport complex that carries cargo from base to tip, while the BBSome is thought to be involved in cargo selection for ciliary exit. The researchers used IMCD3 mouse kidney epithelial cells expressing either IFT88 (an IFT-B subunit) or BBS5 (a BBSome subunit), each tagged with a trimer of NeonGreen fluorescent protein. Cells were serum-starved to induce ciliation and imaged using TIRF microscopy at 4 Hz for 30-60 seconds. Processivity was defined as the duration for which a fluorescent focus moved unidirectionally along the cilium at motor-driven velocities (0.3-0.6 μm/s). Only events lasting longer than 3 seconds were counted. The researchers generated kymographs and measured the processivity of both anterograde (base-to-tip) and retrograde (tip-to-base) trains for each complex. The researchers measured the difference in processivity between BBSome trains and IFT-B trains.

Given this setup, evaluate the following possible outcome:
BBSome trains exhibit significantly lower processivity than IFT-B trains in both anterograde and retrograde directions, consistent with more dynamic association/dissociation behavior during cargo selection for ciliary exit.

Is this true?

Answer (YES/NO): NO